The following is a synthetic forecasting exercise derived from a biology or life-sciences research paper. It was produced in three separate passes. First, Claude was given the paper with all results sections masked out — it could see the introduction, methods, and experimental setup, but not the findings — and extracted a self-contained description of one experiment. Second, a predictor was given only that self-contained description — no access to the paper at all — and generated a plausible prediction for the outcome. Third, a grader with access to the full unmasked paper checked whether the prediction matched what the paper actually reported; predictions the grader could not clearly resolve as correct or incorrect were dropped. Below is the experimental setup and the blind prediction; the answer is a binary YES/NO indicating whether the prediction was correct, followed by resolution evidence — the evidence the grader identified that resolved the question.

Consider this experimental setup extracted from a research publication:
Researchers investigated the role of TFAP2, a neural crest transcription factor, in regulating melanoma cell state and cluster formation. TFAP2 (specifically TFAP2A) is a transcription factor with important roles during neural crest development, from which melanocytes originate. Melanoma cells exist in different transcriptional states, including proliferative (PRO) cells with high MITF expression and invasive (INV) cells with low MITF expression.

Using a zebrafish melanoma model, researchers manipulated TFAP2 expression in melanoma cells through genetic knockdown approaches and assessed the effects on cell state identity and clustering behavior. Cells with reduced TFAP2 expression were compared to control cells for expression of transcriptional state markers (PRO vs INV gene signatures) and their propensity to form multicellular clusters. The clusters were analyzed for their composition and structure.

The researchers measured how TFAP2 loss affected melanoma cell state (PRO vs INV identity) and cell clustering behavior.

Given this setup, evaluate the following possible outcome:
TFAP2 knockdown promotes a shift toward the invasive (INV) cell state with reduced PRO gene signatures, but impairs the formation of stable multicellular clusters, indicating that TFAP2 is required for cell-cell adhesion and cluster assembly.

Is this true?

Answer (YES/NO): NO